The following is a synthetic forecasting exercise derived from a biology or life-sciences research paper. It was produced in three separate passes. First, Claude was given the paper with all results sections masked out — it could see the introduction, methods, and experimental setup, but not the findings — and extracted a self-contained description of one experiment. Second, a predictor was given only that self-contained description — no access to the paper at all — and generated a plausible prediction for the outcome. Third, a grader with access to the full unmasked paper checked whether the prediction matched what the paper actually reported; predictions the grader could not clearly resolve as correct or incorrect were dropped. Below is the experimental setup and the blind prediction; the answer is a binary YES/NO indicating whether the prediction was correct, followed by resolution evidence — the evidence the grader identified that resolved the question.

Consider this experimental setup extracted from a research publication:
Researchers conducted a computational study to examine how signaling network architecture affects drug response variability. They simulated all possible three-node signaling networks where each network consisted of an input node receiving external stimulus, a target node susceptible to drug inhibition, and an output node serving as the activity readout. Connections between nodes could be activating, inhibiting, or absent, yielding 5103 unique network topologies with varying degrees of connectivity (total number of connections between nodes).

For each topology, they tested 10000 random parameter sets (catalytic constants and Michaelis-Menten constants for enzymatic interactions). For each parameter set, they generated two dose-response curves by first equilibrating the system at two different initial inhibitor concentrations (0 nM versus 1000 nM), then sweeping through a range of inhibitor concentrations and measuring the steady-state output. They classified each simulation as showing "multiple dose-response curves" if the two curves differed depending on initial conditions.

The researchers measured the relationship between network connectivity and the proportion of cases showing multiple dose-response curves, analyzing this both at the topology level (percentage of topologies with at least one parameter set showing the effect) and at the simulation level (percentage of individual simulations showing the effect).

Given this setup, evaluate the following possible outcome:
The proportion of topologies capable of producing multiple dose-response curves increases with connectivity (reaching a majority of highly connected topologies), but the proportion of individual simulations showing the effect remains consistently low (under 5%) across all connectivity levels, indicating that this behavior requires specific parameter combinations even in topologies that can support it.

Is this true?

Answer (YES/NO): NO